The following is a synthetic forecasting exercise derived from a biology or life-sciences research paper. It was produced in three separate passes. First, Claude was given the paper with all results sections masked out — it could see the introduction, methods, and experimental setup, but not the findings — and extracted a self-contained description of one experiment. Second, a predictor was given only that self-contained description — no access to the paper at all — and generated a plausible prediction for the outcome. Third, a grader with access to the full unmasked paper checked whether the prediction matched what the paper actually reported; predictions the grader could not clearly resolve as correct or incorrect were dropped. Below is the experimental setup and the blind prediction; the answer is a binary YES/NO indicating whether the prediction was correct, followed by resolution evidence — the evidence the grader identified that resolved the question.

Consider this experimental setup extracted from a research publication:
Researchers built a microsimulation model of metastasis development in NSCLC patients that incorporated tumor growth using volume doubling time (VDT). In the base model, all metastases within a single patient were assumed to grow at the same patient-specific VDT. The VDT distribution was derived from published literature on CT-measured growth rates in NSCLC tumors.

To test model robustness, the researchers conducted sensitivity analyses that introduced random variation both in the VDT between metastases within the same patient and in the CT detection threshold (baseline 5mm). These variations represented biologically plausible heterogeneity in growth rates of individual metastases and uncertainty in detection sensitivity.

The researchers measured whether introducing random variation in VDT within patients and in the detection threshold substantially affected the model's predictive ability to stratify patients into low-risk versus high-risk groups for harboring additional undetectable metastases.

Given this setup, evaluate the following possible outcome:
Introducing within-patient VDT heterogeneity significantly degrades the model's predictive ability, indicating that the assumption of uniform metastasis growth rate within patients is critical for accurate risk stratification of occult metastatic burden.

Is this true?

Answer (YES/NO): NO